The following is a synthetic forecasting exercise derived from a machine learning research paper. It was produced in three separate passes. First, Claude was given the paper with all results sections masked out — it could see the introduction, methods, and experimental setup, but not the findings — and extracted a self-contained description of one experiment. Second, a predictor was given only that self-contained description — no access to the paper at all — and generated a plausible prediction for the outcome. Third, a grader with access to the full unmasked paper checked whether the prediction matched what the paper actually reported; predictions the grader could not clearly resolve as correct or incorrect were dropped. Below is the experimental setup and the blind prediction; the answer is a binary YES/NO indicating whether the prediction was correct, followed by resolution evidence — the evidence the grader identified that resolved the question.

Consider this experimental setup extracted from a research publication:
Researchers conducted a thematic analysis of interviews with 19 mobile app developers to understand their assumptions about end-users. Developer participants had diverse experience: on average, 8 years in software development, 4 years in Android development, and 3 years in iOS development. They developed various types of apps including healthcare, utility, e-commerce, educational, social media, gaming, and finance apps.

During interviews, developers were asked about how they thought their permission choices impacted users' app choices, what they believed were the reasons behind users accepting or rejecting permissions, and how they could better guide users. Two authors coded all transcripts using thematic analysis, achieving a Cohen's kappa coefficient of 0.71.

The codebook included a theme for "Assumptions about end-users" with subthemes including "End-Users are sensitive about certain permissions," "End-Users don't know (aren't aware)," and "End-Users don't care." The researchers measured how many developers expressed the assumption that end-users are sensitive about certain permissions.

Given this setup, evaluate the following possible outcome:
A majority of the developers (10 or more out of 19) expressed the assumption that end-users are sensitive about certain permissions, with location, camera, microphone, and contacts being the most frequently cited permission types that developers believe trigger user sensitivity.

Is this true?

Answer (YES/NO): NO